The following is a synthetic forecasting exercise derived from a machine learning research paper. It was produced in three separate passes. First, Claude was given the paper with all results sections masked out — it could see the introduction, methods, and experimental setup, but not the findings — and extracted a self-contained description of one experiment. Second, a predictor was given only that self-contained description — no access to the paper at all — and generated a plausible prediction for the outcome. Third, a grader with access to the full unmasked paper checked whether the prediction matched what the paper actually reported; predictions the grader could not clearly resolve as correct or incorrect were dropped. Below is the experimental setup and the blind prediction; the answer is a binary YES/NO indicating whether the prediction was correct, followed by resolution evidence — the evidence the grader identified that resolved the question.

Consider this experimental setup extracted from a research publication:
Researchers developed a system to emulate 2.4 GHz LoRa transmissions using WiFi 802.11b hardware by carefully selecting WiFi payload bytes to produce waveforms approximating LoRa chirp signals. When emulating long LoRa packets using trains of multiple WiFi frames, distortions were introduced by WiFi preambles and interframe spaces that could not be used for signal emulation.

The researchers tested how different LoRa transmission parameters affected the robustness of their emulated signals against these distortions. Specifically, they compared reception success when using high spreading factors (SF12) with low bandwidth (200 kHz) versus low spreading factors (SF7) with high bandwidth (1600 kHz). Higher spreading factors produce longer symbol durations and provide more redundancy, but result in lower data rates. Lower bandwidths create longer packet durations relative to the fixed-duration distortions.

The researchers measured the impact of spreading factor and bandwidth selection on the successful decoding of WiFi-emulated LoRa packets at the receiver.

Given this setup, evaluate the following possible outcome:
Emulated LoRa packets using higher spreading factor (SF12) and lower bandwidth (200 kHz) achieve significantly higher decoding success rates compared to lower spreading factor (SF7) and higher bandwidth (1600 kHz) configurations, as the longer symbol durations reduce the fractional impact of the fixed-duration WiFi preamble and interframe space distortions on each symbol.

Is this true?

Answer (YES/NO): YES